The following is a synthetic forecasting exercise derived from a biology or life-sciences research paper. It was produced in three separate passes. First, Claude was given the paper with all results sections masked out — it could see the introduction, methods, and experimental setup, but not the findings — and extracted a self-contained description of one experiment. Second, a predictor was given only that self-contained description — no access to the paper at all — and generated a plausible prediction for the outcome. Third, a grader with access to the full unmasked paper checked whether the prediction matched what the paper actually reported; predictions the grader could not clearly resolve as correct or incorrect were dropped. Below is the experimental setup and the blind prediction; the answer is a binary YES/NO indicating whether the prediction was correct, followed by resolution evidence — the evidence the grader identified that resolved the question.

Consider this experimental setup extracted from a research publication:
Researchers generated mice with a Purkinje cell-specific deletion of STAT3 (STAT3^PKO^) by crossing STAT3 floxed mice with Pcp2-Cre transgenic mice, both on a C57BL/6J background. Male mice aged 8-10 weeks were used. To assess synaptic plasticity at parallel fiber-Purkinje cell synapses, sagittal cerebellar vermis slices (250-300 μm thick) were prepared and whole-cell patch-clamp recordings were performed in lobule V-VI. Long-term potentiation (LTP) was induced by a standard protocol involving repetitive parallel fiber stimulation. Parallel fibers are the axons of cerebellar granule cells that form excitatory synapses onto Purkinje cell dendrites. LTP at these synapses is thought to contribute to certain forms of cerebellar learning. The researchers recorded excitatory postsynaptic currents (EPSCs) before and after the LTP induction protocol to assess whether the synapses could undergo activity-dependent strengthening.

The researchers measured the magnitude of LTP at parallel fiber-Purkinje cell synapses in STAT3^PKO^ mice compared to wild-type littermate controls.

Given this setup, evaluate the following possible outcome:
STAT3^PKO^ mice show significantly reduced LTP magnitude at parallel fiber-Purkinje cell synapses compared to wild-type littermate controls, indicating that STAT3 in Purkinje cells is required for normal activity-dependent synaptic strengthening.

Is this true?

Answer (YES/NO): NO